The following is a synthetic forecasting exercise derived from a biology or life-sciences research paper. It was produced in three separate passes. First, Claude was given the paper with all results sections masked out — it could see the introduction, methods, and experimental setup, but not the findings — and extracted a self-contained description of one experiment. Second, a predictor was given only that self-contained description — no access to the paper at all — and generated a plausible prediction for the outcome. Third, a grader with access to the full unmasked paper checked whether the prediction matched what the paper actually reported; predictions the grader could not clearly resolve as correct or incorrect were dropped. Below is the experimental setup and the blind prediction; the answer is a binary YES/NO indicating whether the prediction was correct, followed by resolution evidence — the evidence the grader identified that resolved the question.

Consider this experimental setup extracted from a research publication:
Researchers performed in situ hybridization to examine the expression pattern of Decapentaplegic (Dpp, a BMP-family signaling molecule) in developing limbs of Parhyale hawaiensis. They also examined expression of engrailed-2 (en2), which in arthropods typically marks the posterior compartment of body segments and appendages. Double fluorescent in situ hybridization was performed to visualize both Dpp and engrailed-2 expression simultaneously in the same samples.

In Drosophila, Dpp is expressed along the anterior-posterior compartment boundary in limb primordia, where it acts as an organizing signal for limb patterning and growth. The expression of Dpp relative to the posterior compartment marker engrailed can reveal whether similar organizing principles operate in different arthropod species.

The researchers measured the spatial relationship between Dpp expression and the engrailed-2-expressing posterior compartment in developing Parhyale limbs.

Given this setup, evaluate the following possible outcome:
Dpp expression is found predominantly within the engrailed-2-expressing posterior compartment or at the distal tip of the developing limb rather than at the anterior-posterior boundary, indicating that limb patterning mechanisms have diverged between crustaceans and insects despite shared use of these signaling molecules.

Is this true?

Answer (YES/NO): NO